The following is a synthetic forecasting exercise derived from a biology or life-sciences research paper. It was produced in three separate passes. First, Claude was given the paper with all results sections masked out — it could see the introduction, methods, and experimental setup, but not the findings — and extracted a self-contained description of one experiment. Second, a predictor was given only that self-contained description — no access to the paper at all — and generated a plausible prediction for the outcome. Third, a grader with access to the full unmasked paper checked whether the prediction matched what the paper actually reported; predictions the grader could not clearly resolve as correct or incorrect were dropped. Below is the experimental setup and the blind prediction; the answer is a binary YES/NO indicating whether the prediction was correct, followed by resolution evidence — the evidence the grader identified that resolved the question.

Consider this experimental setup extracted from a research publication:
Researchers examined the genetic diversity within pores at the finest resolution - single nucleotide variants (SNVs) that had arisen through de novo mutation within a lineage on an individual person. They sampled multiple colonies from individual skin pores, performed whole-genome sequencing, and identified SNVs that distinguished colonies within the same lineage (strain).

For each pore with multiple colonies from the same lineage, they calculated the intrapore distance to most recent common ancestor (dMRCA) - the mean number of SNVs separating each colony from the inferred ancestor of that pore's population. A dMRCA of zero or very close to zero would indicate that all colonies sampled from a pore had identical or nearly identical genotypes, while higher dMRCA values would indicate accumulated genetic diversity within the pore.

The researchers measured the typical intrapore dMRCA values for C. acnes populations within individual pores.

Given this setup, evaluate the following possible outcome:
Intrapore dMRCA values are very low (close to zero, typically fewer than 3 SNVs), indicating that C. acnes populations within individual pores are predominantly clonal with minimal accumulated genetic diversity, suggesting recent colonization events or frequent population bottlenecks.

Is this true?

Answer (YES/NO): YES